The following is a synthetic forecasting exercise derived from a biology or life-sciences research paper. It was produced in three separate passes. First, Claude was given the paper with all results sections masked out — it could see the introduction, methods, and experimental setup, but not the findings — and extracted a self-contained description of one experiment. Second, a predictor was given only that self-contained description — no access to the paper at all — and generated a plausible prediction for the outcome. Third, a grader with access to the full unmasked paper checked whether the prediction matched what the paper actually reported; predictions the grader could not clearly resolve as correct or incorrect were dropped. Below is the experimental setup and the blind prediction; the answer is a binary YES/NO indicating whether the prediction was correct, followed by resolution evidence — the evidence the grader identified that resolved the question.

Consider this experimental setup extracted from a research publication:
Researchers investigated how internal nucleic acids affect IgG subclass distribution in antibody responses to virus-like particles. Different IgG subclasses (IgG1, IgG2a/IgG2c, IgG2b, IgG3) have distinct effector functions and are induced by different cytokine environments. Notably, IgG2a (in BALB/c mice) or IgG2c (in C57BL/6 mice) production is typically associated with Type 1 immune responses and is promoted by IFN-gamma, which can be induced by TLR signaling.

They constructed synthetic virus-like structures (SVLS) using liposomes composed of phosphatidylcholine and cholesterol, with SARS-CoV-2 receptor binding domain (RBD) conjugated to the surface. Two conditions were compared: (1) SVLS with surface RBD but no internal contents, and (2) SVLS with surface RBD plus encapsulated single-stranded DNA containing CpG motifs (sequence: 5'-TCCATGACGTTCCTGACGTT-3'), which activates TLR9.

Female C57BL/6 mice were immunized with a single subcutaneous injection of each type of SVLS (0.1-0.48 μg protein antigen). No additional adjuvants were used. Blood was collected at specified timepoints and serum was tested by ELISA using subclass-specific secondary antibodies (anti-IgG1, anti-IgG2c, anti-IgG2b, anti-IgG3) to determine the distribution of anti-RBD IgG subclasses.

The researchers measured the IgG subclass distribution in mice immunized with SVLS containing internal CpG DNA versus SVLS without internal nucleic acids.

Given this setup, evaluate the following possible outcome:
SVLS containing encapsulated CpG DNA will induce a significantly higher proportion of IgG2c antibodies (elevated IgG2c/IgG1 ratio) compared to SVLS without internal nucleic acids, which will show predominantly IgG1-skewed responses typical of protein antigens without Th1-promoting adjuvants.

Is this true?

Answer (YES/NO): NO